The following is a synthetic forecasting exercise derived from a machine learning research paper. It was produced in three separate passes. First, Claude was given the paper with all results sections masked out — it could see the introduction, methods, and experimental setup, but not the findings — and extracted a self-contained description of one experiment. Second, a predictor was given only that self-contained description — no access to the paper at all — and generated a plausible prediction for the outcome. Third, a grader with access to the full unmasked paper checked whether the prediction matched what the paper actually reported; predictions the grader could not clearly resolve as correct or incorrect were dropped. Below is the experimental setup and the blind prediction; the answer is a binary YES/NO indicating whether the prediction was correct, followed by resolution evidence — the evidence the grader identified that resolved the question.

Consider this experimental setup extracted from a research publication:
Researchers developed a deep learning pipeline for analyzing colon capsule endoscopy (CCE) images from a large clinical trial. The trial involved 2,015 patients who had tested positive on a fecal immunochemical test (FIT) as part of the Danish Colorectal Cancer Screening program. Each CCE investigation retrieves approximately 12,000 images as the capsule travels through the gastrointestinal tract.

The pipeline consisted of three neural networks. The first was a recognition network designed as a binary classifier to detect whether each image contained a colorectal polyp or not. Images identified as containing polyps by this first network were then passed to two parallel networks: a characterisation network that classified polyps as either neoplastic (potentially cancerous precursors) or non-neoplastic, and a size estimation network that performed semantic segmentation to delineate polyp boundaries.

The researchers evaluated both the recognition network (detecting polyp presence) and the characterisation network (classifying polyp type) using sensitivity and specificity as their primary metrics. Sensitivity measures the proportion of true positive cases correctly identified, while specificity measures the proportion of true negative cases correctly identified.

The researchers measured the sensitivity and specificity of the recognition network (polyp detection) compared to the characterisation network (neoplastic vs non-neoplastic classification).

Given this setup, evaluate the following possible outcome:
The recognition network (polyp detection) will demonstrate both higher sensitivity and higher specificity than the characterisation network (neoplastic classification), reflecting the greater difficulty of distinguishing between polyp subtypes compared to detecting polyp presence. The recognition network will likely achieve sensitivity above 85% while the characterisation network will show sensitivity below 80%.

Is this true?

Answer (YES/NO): NO